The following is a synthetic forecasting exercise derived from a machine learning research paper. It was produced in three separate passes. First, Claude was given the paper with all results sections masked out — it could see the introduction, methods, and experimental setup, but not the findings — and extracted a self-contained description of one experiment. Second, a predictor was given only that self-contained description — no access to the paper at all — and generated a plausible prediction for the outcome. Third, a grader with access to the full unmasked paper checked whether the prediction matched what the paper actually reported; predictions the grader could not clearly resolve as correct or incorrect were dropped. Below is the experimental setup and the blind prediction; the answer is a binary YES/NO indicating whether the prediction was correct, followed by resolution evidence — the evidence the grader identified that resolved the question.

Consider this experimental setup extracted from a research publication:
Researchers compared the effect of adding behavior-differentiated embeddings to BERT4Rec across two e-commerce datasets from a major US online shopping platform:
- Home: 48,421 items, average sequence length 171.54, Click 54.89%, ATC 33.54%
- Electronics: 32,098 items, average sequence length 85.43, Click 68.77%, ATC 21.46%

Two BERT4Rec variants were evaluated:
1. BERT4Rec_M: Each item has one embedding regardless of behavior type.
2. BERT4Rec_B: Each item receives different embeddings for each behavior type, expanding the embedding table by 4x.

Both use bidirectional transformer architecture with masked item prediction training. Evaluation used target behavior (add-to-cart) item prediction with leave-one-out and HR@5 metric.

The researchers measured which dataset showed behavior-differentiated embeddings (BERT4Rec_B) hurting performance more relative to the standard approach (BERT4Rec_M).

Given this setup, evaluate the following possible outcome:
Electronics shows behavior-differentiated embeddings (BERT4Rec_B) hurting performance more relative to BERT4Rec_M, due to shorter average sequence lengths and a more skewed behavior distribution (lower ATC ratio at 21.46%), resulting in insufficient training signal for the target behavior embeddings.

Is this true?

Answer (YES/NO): YES